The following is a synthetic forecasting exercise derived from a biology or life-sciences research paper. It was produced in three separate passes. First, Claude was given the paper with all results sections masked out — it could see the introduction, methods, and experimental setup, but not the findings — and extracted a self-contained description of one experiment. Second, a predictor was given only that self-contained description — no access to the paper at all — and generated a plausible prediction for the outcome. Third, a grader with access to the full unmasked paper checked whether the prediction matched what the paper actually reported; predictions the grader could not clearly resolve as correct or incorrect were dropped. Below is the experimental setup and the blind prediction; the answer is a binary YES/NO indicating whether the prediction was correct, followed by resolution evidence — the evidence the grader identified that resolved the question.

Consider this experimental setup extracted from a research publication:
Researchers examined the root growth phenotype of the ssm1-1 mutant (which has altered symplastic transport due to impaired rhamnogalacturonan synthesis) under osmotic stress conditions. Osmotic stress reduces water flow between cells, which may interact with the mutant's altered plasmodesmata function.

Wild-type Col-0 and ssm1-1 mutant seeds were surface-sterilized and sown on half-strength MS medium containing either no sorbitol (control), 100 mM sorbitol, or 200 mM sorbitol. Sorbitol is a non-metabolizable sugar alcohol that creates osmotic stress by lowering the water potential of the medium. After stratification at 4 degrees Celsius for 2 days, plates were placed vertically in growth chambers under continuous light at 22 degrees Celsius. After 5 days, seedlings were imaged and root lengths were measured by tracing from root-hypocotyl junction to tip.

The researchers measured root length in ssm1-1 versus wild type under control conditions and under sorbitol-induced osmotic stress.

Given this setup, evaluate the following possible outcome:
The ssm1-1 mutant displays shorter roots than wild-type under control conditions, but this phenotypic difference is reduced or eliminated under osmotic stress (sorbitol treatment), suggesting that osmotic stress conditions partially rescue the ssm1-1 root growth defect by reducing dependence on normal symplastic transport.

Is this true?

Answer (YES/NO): NO